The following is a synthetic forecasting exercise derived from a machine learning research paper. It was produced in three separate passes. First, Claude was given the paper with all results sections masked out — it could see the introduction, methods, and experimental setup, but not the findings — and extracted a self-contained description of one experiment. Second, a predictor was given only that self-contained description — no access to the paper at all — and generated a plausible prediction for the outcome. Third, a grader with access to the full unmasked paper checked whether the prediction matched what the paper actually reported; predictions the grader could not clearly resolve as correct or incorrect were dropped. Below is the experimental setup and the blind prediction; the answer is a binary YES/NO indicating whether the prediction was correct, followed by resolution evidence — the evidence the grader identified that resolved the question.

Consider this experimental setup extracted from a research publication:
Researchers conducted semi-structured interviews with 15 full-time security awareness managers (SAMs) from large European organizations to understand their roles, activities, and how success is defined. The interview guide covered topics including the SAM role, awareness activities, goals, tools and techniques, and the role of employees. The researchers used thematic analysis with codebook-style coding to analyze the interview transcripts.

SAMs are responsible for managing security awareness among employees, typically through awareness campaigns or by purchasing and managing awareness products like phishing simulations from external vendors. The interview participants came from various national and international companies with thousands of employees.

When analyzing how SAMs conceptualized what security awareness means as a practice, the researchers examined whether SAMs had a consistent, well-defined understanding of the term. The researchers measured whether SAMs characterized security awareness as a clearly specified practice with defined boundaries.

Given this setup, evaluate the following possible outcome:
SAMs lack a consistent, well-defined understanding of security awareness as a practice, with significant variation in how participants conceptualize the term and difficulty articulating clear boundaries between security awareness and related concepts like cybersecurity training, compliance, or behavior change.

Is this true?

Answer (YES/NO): YES